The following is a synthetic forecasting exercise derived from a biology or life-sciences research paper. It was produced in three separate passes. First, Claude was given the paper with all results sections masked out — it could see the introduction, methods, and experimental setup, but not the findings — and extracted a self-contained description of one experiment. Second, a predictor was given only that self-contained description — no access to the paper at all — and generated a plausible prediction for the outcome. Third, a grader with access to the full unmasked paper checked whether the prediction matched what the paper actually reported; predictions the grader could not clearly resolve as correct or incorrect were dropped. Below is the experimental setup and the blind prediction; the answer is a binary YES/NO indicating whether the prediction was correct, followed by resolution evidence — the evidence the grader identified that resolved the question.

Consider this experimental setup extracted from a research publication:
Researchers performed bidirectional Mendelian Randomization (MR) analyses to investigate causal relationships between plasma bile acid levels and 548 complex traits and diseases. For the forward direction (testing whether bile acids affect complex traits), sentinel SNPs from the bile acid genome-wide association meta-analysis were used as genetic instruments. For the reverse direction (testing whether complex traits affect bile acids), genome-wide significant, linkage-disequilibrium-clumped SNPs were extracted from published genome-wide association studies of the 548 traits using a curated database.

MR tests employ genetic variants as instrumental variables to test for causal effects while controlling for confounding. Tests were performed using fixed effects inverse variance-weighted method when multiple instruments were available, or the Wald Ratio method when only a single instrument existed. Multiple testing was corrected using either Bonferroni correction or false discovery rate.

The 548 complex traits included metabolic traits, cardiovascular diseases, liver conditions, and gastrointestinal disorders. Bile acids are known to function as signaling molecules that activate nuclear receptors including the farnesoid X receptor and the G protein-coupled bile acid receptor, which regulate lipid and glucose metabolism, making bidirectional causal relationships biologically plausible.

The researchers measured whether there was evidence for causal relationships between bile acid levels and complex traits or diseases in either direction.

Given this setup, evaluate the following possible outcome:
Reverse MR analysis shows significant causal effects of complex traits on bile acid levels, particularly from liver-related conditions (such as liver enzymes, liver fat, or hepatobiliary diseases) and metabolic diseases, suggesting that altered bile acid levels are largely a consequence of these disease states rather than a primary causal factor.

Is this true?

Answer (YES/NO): NO